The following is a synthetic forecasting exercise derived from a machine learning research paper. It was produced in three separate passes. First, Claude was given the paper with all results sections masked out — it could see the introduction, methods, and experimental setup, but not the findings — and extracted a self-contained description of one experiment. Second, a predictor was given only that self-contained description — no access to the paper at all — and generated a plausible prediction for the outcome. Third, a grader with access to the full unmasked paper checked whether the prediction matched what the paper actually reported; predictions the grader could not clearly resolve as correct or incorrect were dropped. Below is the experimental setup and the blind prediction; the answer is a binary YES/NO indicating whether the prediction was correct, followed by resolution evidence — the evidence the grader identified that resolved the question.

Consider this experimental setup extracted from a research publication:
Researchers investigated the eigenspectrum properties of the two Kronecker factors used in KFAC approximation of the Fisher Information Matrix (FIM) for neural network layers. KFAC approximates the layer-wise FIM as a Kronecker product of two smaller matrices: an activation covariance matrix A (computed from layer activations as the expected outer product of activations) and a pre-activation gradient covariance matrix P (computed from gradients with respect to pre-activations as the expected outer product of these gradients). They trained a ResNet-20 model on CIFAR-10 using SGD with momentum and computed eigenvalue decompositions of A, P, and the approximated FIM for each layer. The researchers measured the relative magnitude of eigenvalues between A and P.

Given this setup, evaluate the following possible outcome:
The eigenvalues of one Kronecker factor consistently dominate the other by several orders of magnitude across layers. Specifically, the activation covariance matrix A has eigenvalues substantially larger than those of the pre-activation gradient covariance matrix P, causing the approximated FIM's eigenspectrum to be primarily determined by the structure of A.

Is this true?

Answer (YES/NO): YES